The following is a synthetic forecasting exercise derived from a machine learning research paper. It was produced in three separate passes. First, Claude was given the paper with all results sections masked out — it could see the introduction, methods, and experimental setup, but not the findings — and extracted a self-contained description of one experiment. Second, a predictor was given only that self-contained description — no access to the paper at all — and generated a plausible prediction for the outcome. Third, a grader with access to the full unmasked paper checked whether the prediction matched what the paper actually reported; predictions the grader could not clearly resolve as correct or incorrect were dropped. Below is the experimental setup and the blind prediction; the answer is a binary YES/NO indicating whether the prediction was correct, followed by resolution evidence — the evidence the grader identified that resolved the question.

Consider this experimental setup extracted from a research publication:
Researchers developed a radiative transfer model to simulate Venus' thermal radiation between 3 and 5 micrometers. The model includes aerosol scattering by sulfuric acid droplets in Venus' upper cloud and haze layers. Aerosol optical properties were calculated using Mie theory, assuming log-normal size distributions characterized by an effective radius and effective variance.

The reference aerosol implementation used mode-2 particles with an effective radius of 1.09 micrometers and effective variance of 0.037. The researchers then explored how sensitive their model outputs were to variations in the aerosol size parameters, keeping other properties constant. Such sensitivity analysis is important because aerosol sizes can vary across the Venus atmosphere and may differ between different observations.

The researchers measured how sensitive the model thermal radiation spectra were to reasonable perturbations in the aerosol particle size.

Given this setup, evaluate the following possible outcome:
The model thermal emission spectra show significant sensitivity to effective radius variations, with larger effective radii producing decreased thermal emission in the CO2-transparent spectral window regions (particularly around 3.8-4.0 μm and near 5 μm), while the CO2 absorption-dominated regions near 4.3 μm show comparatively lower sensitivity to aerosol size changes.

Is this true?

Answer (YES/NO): NO